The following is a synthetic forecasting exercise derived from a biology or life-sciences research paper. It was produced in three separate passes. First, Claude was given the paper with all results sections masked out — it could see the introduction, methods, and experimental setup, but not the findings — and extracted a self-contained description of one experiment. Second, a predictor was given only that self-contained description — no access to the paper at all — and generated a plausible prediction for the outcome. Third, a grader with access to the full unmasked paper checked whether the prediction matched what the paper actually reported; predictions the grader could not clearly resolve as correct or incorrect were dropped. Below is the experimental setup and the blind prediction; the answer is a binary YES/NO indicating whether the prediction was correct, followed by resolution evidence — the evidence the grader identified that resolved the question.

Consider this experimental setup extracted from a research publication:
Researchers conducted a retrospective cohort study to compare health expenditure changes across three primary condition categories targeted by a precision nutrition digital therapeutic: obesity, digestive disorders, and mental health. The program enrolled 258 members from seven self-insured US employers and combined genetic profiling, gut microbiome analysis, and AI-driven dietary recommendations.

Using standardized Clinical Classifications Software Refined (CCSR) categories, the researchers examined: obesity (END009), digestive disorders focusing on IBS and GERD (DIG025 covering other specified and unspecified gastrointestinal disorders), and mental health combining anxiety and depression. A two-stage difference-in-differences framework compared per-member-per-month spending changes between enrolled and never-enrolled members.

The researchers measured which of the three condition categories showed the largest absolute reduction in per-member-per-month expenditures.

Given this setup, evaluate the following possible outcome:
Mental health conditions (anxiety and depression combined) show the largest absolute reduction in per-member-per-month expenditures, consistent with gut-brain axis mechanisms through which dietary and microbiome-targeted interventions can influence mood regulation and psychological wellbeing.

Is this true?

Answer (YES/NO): NO